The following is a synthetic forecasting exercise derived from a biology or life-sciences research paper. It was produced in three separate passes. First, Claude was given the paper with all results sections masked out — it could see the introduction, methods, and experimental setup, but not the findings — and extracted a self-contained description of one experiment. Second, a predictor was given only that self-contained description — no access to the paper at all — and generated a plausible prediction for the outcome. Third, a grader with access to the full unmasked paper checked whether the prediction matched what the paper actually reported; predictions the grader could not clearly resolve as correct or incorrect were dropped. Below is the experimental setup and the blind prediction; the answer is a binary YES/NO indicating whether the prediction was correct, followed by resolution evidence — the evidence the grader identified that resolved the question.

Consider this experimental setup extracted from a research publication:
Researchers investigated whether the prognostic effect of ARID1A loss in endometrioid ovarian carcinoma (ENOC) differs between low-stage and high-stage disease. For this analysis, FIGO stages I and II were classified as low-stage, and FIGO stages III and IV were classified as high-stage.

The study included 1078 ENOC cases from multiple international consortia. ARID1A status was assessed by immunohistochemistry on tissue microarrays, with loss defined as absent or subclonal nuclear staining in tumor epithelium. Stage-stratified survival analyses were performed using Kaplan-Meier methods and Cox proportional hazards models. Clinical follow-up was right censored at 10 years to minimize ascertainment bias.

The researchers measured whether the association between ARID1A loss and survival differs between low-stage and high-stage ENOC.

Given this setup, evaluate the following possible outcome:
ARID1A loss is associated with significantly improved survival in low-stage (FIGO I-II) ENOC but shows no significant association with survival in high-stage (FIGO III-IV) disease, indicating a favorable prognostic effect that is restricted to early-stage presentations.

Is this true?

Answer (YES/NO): NO